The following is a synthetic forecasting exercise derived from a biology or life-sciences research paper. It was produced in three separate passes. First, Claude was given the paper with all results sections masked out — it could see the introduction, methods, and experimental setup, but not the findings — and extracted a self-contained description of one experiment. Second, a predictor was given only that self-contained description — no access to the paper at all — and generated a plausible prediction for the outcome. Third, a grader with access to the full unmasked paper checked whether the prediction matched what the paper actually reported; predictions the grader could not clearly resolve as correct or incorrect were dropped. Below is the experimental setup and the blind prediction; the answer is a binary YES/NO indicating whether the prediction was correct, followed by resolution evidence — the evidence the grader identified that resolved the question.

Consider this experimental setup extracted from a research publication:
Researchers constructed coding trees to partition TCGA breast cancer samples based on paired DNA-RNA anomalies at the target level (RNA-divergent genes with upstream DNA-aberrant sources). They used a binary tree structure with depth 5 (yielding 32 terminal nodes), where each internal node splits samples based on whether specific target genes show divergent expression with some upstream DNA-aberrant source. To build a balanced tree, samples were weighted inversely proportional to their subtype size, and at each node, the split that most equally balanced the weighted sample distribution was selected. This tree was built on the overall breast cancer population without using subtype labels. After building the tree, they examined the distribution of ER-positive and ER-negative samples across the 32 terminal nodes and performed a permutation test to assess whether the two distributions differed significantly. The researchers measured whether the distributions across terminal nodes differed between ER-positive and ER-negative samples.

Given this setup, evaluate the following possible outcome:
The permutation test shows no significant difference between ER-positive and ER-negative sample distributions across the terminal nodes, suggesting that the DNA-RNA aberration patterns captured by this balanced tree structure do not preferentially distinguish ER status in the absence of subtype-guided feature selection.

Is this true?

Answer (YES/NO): NO